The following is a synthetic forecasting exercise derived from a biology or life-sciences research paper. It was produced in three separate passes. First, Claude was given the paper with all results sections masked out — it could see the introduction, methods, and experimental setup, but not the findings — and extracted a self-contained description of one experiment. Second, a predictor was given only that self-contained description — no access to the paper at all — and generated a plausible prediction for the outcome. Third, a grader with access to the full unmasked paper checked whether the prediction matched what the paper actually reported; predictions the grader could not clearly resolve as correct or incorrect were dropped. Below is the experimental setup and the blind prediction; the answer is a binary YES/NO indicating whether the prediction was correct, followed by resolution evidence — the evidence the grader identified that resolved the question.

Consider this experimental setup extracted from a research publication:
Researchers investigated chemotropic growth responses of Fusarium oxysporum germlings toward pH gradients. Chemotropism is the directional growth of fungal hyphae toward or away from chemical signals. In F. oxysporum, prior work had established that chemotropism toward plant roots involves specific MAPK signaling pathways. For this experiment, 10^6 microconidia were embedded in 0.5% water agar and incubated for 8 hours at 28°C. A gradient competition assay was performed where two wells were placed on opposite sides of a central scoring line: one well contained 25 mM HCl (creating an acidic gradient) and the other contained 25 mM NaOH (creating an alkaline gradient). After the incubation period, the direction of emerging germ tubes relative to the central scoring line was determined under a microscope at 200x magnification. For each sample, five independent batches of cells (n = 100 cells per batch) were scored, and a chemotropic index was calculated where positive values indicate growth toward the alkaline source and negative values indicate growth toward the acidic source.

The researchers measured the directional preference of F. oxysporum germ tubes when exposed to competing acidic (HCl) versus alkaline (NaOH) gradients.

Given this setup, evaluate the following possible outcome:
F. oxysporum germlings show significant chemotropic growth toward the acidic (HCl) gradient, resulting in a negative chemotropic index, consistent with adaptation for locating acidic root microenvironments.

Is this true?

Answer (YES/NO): YES